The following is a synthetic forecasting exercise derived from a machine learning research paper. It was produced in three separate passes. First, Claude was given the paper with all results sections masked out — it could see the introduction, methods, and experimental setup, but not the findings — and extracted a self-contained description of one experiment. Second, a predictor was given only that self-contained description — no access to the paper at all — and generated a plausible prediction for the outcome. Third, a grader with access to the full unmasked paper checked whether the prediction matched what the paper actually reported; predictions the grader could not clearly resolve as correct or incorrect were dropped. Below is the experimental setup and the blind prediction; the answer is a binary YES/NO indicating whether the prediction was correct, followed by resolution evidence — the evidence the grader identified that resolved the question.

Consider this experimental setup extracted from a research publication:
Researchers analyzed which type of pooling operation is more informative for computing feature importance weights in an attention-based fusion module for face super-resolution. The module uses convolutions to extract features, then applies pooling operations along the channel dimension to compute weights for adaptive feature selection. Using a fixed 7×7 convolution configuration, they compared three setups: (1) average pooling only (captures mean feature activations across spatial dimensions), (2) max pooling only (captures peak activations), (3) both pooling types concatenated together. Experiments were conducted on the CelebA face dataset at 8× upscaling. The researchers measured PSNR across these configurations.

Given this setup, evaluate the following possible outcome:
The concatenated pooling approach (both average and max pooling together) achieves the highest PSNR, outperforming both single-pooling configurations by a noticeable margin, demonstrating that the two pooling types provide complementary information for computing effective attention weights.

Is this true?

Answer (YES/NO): NO